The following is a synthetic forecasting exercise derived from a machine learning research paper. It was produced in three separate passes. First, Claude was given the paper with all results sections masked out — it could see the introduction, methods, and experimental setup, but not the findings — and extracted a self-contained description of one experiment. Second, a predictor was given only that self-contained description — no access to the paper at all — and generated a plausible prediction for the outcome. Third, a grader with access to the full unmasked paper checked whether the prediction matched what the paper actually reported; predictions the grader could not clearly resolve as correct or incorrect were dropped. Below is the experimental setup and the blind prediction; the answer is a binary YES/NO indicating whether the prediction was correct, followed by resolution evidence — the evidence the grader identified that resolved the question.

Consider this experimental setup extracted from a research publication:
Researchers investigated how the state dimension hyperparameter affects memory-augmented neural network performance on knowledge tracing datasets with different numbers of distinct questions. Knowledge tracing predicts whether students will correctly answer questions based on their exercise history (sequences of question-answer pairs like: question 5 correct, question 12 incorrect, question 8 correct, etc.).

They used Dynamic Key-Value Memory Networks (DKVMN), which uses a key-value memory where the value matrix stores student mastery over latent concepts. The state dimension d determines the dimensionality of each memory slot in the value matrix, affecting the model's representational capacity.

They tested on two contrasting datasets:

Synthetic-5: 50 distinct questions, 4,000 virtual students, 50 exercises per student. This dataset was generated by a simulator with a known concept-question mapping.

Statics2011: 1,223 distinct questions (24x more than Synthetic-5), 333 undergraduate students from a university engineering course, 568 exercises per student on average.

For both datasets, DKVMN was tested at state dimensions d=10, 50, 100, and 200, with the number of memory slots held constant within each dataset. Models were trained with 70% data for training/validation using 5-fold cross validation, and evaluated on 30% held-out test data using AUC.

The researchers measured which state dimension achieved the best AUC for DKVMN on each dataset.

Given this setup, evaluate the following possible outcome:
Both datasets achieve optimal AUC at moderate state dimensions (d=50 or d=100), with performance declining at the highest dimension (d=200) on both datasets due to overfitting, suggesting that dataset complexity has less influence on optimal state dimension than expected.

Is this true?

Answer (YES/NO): YES